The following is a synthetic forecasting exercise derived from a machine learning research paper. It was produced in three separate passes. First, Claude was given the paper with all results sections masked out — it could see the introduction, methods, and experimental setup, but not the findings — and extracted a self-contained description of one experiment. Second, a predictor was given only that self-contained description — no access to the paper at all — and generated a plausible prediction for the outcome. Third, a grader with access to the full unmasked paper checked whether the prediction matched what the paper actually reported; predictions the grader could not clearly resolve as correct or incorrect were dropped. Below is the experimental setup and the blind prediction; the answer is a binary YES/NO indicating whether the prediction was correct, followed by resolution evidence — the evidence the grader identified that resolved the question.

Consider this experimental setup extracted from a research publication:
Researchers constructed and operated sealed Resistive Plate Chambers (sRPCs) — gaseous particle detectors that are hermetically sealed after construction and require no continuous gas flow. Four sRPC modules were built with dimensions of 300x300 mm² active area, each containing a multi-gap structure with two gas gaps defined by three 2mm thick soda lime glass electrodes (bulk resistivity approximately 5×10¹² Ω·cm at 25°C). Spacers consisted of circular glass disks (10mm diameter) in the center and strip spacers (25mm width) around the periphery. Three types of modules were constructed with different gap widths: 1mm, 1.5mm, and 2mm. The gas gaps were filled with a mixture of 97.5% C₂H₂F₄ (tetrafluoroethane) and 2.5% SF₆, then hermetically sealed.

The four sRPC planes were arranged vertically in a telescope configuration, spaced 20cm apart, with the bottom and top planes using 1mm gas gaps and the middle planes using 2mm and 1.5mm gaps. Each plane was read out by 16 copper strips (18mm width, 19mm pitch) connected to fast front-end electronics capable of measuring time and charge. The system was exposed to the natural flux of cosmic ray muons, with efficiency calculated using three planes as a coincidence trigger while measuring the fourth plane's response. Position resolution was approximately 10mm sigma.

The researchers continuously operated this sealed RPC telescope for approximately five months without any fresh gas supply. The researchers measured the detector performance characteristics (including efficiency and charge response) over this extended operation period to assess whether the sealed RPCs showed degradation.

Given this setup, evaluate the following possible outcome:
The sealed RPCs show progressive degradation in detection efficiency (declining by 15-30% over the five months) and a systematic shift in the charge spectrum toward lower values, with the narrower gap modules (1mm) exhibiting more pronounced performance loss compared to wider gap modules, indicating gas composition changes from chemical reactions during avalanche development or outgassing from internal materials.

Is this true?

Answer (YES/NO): NO